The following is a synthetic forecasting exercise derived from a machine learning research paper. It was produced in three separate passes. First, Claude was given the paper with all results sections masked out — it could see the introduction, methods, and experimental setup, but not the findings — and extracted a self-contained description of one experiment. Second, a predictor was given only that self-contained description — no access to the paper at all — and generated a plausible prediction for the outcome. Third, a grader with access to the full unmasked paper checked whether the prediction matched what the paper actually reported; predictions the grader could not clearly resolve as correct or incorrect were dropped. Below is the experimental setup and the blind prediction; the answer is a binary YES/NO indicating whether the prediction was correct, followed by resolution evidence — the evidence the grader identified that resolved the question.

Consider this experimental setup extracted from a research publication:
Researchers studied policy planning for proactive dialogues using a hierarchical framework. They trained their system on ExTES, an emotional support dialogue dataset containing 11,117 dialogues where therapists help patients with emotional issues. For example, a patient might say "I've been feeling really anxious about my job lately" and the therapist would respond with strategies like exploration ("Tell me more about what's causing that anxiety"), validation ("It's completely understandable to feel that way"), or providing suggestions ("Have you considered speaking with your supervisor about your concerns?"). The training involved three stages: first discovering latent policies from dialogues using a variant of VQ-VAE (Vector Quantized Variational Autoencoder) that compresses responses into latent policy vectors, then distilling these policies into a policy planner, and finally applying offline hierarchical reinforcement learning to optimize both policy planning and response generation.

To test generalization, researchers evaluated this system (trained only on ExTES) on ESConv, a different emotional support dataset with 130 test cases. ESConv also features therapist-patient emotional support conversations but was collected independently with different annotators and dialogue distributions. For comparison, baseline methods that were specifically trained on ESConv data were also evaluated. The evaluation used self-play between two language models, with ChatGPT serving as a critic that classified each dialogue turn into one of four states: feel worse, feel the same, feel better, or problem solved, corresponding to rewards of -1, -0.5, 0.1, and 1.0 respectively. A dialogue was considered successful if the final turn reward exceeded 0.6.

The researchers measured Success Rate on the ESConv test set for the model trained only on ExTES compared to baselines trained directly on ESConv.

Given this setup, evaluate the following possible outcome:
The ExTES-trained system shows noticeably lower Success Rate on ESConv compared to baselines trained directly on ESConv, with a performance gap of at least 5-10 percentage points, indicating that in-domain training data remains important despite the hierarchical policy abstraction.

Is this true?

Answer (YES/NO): NO